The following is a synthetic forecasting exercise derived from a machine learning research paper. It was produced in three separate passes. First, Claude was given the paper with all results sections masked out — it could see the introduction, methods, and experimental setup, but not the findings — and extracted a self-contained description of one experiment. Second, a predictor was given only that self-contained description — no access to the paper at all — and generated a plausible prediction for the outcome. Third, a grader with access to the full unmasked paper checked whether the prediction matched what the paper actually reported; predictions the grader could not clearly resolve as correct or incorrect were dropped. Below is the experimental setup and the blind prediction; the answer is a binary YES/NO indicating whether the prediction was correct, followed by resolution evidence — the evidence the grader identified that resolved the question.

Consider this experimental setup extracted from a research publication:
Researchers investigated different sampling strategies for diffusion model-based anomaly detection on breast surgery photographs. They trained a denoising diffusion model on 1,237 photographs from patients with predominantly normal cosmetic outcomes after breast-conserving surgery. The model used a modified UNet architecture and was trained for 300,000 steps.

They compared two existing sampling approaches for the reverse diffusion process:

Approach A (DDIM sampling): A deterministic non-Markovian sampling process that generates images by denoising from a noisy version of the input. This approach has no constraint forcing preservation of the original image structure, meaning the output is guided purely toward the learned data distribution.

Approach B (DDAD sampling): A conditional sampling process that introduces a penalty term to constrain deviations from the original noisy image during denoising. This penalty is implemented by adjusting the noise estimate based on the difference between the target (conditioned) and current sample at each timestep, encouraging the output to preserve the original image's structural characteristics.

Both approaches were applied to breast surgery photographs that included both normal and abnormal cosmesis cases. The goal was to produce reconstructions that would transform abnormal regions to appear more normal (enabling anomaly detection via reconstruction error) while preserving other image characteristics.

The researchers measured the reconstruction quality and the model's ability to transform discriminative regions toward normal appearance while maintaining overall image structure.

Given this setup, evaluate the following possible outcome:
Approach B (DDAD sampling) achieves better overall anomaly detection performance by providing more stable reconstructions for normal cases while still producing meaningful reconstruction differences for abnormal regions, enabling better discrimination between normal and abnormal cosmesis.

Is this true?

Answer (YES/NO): NO